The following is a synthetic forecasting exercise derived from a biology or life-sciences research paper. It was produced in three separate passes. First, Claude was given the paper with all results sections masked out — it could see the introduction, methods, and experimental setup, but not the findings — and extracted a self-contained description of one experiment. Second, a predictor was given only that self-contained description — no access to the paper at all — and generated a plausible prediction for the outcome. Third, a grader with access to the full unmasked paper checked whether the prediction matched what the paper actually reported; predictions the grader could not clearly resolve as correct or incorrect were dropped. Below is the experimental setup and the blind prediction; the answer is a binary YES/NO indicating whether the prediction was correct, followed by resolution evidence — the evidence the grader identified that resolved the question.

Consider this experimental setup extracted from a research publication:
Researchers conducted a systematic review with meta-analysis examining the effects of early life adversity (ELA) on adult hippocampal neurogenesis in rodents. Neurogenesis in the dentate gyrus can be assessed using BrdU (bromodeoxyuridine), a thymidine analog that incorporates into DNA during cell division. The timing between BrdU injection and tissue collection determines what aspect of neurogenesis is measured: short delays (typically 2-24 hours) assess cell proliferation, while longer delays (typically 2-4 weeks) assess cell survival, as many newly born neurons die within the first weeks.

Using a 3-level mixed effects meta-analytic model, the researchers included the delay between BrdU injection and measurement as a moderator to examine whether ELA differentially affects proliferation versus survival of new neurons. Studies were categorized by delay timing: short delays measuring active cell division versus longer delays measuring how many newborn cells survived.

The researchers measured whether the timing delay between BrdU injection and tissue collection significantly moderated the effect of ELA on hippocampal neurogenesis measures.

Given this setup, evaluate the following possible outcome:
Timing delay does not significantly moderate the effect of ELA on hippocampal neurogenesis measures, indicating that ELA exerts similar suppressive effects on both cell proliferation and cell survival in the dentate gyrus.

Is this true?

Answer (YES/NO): NO